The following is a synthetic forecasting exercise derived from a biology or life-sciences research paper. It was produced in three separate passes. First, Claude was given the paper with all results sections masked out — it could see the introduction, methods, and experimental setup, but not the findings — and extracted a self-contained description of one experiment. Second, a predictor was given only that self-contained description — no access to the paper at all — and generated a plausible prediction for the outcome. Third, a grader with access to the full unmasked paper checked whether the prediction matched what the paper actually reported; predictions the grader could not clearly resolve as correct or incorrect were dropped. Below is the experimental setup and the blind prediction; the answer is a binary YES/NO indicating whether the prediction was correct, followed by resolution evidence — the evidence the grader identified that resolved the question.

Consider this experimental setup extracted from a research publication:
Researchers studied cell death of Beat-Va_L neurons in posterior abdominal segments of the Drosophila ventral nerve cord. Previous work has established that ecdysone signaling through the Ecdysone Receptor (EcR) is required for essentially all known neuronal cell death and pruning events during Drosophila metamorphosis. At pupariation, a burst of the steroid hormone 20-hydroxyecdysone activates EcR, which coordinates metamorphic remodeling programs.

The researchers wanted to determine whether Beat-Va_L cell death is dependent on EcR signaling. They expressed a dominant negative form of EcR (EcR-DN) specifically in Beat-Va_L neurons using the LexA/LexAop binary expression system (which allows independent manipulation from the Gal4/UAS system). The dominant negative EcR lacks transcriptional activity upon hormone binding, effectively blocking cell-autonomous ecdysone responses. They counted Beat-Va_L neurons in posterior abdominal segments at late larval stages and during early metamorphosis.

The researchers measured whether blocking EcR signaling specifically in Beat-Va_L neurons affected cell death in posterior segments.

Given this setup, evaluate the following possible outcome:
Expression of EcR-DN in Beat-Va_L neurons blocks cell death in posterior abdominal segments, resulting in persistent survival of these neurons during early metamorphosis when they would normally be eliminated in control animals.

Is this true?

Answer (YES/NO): YES